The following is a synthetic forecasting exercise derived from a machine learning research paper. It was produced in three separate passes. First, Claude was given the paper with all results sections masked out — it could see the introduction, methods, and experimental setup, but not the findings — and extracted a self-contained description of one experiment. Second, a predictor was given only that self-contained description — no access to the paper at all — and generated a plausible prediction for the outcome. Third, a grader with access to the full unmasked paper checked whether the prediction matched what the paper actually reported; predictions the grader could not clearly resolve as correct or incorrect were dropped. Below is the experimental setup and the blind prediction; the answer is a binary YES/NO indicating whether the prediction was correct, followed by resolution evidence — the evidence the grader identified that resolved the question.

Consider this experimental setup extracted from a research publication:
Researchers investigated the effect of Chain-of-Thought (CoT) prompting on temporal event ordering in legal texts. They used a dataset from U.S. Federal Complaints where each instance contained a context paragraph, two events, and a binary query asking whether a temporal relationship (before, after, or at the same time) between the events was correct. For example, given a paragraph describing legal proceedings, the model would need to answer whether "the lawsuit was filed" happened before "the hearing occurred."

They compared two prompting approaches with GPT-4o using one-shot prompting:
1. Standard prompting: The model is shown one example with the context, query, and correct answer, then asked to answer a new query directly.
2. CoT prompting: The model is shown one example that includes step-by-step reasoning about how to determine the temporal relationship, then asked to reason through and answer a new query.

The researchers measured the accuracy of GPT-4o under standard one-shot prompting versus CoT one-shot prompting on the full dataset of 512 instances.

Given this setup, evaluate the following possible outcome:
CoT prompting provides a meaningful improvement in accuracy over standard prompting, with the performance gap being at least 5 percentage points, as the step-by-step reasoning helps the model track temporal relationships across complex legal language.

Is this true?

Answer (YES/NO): NO